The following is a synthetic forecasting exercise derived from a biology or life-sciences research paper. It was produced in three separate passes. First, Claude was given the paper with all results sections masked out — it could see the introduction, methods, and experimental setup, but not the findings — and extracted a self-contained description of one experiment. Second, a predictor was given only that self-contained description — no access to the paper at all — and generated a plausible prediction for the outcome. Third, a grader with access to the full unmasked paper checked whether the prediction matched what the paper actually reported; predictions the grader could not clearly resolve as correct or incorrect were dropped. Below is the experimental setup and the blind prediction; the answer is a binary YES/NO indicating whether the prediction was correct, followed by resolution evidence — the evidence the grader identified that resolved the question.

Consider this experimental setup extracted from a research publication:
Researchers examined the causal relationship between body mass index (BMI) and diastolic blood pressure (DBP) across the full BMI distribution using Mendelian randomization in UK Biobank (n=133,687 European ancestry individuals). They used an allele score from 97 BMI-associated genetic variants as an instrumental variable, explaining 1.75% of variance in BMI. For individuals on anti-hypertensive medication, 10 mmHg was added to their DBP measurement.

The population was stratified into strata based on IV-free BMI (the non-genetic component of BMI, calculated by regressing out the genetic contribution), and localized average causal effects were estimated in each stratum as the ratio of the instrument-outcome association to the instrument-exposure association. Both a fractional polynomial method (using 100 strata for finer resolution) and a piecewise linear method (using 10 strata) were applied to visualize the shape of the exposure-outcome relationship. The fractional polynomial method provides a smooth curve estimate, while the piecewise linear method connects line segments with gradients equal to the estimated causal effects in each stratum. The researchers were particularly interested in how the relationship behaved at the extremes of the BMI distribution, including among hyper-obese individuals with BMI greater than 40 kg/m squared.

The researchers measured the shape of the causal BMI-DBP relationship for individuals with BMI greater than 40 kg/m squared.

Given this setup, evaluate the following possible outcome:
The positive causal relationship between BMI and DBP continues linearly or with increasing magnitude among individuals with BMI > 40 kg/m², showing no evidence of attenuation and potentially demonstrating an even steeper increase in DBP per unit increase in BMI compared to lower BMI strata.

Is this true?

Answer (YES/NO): NO